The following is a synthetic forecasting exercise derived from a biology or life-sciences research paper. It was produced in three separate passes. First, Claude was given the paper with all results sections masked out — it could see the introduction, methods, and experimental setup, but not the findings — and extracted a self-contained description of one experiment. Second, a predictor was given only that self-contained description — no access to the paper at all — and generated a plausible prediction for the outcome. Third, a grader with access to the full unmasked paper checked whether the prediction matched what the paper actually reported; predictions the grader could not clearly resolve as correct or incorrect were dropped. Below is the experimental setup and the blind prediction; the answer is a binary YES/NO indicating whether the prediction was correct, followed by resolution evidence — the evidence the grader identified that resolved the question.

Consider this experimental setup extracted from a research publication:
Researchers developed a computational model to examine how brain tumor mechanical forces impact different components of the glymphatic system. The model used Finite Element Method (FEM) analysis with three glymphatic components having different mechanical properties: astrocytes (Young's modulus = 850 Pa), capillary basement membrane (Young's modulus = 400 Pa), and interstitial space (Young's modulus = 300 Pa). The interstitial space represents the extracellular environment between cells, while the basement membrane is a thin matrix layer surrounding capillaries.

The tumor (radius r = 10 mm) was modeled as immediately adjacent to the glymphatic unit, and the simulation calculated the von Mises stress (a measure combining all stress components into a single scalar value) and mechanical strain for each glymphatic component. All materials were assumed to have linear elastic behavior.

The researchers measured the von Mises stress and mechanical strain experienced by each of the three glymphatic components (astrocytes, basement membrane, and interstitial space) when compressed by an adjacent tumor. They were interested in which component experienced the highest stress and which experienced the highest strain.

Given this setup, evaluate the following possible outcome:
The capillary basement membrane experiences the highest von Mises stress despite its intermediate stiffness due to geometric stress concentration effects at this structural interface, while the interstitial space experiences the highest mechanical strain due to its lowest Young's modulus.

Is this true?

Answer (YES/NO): NO